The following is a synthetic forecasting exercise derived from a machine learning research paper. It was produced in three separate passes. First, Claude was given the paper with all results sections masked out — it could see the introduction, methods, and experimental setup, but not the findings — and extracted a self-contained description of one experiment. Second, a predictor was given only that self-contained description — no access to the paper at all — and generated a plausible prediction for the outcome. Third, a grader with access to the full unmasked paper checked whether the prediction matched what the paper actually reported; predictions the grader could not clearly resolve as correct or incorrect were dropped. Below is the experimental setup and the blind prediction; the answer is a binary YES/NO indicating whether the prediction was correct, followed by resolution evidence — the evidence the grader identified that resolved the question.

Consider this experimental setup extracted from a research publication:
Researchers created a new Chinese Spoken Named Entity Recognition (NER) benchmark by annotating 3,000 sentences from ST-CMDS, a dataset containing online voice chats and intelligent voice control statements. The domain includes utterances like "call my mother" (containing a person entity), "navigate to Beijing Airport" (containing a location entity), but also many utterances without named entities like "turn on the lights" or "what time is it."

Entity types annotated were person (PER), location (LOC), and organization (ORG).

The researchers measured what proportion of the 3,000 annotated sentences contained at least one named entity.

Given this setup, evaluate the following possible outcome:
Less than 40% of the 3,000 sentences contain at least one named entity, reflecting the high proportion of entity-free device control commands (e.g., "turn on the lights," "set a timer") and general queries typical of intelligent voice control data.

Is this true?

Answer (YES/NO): YES